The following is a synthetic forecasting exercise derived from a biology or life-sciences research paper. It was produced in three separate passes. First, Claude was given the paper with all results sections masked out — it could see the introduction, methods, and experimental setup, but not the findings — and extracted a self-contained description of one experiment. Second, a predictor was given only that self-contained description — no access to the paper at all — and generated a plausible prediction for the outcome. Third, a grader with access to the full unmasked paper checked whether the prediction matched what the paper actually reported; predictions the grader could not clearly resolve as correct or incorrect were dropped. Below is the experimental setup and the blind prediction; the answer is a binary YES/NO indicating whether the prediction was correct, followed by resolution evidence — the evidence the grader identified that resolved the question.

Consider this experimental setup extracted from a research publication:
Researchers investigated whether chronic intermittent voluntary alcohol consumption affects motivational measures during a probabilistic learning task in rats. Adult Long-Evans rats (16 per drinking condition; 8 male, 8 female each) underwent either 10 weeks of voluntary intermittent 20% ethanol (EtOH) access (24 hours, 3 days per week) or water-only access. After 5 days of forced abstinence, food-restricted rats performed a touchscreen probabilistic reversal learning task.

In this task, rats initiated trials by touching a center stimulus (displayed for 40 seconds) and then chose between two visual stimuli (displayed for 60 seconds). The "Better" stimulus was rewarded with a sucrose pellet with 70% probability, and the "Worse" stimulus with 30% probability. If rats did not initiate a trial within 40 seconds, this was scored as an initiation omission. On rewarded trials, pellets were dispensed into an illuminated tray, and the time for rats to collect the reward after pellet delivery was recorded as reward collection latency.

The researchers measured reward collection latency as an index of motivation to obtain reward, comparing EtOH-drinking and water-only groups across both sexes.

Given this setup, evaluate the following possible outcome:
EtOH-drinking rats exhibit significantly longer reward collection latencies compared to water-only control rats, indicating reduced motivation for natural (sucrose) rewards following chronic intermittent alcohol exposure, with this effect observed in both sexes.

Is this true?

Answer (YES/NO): NO